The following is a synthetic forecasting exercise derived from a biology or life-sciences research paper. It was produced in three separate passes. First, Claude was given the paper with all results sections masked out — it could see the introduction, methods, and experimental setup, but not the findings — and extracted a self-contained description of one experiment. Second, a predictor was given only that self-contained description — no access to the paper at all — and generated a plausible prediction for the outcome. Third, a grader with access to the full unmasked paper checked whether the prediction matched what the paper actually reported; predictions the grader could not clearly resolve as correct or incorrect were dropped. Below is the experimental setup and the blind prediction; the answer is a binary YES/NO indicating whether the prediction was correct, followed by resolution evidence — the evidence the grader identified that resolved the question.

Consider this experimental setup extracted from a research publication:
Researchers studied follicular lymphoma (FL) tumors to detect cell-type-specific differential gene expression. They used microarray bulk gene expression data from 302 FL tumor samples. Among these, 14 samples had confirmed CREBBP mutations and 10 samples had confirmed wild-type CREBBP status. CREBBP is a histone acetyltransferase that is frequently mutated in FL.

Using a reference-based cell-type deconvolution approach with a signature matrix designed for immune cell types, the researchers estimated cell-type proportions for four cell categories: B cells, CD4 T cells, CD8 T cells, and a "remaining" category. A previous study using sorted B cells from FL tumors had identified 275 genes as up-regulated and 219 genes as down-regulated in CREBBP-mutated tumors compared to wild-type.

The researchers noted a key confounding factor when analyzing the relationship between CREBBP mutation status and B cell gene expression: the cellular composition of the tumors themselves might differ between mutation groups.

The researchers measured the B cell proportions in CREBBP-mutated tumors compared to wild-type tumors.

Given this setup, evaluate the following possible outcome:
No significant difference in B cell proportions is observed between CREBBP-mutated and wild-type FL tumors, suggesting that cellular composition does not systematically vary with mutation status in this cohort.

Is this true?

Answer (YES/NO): NO